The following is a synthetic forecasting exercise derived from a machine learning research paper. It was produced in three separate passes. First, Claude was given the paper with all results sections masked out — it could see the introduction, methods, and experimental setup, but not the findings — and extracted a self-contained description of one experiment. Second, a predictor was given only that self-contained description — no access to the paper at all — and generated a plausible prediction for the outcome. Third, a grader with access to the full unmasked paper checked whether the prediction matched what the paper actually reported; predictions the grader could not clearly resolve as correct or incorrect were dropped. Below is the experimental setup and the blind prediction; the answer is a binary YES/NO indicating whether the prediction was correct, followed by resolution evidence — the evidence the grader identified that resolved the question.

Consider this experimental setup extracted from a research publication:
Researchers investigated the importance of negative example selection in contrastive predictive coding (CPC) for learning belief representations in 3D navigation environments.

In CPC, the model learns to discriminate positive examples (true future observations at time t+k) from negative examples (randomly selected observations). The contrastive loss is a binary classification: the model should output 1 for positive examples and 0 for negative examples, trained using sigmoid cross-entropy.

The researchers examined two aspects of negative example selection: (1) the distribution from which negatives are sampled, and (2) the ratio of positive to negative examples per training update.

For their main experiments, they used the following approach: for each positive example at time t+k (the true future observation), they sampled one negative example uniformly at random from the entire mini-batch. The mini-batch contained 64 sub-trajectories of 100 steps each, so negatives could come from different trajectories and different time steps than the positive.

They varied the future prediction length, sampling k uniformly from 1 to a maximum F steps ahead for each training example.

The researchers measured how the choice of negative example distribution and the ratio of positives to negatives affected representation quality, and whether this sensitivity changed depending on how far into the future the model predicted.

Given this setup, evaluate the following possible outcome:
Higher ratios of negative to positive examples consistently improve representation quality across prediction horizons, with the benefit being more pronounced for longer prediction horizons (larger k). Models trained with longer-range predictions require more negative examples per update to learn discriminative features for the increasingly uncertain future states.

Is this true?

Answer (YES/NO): NO